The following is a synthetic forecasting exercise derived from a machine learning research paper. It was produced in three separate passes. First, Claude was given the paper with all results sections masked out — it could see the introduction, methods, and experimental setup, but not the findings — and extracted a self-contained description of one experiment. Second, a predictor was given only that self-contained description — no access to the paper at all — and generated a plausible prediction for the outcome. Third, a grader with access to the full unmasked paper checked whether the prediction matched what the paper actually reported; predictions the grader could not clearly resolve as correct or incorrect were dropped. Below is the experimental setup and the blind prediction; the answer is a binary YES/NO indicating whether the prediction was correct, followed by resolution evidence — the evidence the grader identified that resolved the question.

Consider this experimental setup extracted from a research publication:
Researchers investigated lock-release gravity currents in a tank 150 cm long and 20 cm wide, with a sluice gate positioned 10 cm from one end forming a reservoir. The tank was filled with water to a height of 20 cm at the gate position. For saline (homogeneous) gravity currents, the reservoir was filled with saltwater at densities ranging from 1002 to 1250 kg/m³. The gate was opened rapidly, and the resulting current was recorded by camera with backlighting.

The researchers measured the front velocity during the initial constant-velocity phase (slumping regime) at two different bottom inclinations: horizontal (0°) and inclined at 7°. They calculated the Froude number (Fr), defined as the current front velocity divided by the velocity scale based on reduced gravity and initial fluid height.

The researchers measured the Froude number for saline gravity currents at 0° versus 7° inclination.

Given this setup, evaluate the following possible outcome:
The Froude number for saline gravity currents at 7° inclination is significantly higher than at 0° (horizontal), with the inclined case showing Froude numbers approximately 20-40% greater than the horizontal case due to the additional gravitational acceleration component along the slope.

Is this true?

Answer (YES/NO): YES